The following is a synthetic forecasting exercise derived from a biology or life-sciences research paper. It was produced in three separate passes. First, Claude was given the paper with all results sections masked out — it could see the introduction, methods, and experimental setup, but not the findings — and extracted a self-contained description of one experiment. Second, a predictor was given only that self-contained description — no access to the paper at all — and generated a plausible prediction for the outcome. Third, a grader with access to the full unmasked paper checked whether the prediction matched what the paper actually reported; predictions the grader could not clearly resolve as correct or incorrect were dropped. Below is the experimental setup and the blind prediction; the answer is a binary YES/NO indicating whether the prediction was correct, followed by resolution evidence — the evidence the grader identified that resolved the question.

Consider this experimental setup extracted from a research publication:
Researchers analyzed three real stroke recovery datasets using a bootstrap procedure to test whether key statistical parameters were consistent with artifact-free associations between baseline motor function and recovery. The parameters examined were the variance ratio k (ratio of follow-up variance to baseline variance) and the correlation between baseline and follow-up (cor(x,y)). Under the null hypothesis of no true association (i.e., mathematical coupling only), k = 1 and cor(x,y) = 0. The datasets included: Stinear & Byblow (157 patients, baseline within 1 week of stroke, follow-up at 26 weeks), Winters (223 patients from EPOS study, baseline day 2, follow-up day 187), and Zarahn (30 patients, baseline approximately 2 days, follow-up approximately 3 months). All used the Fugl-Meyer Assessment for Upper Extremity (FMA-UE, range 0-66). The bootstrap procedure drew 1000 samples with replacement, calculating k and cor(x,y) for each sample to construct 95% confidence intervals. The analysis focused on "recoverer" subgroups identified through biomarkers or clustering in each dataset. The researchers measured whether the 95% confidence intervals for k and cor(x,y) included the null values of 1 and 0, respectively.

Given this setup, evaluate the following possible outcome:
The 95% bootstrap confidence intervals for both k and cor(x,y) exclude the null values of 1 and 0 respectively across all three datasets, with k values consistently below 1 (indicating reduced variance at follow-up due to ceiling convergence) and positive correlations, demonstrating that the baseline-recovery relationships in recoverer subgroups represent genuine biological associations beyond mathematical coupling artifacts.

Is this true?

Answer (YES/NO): YES